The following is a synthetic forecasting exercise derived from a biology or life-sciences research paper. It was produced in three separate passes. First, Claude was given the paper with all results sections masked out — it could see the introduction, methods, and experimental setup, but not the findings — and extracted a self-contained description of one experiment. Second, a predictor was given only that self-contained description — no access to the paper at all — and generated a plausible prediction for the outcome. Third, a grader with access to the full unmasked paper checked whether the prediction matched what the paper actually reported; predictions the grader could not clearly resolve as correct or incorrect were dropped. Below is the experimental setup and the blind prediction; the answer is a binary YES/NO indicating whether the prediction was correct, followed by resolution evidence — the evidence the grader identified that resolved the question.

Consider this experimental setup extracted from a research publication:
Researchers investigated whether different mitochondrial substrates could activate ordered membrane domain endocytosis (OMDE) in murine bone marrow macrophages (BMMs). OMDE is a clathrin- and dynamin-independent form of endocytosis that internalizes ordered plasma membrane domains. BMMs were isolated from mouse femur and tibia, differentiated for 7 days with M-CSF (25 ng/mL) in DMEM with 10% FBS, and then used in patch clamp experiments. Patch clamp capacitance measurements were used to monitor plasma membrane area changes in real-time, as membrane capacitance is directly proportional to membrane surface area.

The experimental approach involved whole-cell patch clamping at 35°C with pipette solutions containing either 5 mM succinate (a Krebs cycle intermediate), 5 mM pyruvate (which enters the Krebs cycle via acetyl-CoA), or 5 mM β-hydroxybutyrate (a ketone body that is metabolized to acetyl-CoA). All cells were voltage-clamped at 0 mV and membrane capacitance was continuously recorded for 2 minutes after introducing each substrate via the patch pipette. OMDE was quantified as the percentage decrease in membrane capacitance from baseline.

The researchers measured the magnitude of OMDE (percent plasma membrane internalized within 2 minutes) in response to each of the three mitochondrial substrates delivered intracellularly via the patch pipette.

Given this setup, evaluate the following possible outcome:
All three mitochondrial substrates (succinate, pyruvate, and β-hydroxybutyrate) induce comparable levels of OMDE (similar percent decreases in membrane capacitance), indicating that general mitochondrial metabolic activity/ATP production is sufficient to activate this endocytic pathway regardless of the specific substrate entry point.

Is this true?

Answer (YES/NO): NO